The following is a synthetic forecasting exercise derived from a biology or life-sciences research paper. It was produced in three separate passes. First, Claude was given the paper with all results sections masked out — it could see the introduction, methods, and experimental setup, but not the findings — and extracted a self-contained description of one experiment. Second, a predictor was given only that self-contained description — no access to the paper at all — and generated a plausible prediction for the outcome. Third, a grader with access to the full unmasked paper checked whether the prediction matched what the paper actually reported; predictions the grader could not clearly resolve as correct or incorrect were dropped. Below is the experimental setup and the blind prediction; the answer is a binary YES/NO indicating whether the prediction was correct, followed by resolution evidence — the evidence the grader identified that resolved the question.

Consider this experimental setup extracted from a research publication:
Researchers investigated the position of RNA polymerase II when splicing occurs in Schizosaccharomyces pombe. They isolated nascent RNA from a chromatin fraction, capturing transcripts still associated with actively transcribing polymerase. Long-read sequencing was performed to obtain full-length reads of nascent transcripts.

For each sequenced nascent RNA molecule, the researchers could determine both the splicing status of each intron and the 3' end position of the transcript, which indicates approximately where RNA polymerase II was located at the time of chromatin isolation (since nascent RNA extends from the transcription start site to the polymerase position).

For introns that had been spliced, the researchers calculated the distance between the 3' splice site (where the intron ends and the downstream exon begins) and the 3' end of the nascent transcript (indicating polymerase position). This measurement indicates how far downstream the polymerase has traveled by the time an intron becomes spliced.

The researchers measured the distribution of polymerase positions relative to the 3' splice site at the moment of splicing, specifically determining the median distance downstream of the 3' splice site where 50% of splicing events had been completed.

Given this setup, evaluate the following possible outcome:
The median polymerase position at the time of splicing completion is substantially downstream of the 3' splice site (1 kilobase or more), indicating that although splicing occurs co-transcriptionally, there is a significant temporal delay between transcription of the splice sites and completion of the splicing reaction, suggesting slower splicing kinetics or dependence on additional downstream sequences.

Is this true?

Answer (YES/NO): NO